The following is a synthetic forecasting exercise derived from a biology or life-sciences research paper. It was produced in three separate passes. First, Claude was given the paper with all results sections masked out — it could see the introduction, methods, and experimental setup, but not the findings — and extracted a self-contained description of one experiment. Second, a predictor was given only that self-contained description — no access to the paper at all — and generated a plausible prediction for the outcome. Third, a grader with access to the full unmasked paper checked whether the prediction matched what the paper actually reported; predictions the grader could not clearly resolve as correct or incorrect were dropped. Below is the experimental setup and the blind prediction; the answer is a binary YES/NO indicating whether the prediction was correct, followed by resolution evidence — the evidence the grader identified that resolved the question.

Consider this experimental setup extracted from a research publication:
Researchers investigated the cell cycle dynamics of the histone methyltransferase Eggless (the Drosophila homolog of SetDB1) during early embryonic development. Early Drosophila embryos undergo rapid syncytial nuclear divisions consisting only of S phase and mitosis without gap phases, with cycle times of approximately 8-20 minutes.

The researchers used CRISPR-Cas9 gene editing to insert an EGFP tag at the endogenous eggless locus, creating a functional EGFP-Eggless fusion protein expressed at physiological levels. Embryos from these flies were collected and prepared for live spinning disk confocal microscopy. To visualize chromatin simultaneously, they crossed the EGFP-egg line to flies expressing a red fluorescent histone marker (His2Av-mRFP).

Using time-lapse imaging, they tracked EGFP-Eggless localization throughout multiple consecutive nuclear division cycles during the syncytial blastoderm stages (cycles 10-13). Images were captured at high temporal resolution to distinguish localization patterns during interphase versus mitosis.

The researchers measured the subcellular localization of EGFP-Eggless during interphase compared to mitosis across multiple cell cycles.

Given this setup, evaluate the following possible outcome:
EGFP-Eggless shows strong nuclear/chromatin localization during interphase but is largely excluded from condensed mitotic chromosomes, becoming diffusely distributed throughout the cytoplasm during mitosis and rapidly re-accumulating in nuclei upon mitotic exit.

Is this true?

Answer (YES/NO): YES